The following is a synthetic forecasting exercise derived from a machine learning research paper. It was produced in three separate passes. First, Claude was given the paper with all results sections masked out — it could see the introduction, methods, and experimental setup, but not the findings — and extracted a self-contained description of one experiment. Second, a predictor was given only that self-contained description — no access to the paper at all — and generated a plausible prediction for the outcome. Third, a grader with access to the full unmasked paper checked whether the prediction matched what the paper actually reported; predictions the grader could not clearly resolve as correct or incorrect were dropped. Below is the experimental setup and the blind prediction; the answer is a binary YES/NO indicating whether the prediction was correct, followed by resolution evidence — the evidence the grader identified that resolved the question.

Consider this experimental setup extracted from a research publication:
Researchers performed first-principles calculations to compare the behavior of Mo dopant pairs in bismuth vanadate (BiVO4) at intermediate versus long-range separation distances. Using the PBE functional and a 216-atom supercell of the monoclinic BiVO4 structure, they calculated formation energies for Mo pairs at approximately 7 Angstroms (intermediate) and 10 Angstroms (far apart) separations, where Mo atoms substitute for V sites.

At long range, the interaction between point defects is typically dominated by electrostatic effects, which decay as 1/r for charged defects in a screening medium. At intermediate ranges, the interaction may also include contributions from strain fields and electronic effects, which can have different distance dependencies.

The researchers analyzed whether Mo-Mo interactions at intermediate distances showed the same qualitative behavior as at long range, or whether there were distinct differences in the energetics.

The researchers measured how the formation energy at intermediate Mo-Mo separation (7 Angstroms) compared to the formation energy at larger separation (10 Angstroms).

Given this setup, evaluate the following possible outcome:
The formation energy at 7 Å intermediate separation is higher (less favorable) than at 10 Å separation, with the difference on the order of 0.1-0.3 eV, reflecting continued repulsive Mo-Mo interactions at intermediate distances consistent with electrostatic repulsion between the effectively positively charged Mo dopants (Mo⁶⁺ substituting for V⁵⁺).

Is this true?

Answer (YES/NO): NO